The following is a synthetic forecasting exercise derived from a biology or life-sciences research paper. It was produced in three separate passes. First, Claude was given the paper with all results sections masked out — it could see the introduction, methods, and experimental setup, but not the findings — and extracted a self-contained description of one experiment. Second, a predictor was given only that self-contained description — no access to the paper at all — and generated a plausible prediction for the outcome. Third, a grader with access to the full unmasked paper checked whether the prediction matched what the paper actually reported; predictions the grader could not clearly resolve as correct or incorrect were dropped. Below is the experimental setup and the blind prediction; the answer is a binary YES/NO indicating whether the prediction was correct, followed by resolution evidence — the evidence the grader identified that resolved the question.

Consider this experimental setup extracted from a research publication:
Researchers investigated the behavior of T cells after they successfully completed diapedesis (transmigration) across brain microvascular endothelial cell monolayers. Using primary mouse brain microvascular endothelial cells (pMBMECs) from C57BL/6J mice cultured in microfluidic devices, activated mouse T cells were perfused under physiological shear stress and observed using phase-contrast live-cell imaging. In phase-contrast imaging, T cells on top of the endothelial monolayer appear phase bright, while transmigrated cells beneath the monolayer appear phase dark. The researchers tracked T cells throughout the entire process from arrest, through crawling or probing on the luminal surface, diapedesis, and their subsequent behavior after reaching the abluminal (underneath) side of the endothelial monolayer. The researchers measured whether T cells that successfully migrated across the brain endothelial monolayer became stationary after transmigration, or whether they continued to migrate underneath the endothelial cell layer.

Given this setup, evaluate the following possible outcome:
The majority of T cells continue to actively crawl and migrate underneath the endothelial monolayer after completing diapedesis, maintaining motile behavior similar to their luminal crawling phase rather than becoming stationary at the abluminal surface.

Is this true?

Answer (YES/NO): YES